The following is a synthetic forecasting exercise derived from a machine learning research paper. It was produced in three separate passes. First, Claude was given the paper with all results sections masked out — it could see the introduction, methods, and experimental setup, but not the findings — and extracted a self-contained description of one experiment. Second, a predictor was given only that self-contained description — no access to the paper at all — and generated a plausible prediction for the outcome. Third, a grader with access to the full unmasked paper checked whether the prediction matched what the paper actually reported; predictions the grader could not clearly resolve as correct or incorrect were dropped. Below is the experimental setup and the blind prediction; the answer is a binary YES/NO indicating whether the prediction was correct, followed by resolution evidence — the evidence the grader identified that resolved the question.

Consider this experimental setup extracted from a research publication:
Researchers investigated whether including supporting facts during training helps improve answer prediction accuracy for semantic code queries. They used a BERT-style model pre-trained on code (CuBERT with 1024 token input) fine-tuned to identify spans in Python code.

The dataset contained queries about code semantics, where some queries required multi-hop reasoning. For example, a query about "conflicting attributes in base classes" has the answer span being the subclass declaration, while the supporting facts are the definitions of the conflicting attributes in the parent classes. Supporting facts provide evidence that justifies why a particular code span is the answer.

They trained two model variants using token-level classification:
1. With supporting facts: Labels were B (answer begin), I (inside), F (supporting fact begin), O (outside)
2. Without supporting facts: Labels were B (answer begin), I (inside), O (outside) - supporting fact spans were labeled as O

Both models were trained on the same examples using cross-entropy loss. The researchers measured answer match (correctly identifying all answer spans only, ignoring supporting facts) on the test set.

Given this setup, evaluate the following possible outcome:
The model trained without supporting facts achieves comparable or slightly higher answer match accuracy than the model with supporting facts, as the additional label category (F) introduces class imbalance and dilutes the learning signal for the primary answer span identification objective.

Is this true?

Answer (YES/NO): NO